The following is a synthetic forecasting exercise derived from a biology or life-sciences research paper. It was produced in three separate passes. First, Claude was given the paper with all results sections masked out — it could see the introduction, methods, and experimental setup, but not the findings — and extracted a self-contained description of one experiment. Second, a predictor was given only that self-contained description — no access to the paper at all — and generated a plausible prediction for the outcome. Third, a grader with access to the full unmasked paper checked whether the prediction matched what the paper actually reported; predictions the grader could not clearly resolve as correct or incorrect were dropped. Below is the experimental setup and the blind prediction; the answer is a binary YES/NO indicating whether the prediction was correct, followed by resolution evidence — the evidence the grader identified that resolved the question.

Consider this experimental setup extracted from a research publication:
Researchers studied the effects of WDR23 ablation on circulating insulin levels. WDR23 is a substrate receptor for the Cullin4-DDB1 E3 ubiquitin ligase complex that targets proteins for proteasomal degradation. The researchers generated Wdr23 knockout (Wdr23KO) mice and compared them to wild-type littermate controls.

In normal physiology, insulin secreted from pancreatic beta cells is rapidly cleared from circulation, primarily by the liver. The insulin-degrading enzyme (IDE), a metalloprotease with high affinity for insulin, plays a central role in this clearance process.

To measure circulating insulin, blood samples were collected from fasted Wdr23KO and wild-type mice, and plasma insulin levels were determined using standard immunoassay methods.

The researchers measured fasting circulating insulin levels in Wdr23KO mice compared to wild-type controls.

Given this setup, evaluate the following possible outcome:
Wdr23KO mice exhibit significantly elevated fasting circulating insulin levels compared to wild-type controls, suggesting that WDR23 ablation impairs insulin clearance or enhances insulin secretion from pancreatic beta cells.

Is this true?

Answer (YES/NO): NO